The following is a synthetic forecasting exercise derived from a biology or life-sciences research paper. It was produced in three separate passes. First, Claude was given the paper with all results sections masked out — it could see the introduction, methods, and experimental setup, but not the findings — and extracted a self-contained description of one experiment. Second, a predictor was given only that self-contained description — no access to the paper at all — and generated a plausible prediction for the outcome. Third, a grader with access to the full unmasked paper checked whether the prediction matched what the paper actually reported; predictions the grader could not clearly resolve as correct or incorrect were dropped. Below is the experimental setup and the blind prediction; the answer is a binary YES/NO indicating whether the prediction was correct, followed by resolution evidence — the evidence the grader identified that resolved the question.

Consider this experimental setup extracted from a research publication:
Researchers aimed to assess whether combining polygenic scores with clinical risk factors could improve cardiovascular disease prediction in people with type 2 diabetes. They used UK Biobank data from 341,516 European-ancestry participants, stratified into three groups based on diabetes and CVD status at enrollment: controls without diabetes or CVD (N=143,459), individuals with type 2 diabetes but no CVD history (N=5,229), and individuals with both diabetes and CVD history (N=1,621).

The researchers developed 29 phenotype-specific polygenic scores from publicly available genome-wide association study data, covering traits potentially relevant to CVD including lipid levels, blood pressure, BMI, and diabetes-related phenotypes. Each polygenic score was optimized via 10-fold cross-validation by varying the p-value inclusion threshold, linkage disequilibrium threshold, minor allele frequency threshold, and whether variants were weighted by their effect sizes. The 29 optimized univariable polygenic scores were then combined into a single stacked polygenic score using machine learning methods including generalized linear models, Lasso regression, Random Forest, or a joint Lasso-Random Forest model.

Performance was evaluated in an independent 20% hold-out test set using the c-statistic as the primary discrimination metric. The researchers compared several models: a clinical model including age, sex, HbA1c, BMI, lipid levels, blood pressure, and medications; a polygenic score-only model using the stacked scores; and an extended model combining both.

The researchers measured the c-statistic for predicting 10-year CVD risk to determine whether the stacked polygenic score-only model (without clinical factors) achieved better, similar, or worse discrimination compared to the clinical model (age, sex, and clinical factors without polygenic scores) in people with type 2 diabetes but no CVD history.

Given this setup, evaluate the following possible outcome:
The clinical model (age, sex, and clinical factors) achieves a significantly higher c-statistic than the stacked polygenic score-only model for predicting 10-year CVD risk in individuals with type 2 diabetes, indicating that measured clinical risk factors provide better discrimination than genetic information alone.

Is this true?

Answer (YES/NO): NO